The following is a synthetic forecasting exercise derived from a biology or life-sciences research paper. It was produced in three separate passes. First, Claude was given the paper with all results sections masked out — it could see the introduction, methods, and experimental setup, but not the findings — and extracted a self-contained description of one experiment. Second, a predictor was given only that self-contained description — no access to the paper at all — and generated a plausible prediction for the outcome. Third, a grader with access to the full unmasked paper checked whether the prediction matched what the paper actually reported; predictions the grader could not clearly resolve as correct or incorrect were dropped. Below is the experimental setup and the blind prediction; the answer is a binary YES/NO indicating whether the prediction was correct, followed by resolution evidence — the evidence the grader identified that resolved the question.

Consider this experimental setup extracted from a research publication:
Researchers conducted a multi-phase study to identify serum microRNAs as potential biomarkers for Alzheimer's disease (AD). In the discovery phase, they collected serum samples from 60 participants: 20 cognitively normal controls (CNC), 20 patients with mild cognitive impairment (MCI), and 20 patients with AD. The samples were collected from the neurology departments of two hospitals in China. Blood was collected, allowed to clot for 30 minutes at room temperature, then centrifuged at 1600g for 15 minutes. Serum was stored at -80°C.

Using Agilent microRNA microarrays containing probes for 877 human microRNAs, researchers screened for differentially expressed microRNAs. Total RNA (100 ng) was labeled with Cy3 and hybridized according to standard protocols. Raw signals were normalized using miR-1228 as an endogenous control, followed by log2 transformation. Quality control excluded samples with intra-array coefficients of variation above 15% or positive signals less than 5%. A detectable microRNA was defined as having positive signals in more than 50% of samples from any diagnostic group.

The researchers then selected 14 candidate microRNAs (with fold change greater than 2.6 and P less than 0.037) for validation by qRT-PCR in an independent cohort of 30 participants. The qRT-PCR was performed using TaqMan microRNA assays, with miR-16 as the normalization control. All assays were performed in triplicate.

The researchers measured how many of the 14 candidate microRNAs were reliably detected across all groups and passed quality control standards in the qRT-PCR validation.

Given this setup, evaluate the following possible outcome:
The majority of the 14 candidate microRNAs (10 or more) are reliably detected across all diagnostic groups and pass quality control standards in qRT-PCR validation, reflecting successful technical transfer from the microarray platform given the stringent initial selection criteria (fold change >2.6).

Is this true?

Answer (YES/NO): NO